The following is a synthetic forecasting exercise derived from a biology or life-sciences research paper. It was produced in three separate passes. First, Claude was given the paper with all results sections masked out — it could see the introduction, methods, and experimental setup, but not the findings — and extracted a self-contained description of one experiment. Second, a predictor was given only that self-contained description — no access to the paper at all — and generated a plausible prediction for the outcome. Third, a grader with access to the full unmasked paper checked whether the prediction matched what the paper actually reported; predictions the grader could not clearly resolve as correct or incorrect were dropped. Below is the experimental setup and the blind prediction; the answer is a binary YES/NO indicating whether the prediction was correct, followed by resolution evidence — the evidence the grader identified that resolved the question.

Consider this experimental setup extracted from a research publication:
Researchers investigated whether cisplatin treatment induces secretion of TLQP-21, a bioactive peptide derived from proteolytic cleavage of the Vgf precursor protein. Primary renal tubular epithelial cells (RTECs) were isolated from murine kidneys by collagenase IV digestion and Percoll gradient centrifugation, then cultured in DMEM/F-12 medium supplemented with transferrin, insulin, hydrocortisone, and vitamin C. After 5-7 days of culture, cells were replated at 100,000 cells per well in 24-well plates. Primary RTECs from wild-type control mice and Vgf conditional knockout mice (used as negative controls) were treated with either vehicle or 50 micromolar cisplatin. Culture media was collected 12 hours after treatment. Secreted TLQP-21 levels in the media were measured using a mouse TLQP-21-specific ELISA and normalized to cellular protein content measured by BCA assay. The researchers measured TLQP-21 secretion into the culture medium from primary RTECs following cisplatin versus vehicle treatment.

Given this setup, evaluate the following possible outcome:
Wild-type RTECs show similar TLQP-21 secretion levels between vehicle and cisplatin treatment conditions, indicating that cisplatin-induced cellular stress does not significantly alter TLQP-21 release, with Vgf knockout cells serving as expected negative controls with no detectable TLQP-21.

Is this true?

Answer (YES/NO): NO